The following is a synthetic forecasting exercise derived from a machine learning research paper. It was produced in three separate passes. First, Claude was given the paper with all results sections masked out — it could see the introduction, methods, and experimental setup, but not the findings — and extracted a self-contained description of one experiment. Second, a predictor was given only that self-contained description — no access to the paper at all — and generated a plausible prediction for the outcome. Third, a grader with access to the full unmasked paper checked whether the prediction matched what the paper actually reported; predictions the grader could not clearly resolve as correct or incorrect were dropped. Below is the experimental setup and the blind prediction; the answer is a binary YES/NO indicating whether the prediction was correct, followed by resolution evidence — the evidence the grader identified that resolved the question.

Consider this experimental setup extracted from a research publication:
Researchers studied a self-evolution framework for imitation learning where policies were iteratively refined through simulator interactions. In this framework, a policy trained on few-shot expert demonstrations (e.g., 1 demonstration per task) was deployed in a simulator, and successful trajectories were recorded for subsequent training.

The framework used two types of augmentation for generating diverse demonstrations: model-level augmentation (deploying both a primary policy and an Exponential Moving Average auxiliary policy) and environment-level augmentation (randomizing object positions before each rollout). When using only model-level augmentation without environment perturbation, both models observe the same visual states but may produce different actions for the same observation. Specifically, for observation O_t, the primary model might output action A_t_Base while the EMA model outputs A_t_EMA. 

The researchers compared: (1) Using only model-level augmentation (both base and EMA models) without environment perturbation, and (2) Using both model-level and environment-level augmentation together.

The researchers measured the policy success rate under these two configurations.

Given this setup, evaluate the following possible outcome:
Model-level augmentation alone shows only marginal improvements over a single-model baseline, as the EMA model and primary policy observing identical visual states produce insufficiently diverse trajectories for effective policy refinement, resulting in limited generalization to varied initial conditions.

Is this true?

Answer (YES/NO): NO